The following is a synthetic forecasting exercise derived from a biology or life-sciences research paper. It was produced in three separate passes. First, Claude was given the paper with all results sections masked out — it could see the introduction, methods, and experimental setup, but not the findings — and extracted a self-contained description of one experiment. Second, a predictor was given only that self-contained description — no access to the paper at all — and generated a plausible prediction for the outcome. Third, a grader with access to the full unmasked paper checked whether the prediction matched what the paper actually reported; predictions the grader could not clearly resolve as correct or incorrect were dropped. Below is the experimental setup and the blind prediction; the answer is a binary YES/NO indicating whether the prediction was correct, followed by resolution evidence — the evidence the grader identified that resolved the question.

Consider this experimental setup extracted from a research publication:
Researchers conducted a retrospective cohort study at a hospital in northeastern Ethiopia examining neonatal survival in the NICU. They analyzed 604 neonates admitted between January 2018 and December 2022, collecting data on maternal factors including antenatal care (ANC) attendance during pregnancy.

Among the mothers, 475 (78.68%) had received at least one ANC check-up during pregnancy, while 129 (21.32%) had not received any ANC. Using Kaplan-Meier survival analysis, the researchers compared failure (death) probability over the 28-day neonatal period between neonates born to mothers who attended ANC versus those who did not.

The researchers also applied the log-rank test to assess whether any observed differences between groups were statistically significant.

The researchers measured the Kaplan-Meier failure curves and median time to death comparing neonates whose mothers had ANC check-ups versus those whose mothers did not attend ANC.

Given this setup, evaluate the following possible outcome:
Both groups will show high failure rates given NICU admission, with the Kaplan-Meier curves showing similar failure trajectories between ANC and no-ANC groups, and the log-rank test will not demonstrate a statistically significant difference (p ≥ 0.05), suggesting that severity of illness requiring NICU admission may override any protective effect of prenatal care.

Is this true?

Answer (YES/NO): NO